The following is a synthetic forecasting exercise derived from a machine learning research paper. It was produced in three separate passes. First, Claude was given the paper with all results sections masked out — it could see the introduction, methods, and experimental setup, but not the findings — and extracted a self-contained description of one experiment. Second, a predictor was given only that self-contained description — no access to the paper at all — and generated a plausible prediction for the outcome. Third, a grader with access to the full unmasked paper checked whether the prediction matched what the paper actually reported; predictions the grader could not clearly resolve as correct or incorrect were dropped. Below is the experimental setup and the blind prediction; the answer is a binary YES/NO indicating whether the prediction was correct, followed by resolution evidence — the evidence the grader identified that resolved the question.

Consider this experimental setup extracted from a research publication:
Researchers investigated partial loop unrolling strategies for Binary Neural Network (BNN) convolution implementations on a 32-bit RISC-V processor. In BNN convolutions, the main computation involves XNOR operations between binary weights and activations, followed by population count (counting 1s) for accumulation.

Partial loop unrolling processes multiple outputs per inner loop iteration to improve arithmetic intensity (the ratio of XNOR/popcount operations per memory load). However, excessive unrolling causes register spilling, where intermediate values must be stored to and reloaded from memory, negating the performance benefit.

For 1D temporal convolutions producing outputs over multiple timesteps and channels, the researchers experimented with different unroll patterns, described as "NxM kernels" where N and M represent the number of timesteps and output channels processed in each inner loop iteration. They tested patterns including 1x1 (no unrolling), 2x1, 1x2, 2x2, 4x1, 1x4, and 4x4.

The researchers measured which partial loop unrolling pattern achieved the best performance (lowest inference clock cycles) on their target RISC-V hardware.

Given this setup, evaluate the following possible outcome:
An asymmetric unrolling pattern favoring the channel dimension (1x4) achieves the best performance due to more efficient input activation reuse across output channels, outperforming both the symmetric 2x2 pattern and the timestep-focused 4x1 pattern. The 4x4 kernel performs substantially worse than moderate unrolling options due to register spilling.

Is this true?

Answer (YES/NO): NO